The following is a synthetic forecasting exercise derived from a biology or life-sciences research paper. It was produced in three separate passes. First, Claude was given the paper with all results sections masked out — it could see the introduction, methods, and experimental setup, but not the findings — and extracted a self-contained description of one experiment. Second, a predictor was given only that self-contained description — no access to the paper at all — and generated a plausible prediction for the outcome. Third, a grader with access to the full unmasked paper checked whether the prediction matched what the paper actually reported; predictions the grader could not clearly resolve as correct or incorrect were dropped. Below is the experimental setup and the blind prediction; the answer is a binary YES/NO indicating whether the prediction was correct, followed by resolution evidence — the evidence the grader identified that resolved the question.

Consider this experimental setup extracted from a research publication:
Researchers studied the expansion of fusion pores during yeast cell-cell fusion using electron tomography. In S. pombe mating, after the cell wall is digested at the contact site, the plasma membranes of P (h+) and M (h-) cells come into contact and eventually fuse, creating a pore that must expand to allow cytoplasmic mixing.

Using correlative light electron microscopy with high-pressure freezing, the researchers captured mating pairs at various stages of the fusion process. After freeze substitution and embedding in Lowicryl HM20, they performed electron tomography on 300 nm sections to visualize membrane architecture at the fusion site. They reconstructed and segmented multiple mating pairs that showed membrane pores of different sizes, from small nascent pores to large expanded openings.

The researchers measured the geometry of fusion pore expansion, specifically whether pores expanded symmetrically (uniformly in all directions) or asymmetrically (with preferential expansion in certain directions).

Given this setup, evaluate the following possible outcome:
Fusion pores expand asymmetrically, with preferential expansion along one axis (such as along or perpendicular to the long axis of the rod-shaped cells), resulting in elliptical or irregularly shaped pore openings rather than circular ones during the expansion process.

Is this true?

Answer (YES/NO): NO